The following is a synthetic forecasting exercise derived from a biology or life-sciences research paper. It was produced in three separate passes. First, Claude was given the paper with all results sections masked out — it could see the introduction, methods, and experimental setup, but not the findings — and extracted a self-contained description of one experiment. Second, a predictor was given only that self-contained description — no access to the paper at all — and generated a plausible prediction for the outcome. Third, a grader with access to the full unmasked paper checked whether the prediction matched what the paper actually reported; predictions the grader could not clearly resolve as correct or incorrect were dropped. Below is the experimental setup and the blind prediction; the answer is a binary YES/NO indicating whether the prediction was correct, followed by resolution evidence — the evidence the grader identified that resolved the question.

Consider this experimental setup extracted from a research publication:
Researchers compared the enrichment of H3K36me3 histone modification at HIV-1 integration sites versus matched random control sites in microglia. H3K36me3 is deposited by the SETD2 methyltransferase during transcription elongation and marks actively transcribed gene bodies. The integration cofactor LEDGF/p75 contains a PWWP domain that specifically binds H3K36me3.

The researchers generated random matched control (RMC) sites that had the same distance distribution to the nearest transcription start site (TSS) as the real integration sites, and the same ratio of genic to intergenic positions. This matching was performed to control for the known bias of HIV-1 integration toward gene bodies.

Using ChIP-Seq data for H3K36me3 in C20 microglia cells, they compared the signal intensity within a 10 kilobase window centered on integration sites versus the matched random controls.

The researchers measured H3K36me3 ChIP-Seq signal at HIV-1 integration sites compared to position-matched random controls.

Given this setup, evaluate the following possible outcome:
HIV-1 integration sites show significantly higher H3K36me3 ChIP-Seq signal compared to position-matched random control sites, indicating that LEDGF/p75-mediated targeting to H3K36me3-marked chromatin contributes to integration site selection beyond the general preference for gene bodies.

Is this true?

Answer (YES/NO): YES